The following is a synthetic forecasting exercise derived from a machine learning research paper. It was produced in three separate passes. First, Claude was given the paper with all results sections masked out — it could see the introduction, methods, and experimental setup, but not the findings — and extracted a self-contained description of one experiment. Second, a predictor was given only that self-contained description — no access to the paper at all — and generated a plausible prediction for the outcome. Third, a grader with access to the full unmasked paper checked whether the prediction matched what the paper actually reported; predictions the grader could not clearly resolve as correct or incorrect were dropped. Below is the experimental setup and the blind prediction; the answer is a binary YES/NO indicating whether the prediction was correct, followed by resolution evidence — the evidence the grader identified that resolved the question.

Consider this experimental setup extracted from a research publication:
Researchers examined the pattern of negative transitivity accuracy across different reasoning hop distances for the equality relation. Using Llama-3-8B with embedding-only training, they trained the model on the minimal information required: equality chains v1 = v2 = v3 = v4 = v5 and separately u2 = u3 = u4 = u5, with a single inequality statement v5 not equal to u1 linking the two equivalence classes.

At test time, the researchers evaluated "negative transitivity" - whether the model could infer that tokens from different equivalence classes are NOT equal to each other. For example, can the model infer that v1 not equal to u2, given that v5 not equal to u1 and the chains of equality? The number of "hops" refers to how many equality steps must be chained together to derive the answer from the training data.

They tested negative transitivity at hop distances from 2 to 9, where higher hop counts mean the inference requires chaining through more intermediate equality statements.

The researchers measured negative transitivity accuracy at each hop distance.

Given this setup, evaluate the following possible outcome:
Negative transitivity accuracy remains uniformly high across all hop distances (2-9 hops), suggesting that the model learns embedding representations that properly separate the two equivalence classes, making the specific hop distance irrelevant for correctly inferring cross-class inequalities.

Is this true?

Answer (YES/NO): NO